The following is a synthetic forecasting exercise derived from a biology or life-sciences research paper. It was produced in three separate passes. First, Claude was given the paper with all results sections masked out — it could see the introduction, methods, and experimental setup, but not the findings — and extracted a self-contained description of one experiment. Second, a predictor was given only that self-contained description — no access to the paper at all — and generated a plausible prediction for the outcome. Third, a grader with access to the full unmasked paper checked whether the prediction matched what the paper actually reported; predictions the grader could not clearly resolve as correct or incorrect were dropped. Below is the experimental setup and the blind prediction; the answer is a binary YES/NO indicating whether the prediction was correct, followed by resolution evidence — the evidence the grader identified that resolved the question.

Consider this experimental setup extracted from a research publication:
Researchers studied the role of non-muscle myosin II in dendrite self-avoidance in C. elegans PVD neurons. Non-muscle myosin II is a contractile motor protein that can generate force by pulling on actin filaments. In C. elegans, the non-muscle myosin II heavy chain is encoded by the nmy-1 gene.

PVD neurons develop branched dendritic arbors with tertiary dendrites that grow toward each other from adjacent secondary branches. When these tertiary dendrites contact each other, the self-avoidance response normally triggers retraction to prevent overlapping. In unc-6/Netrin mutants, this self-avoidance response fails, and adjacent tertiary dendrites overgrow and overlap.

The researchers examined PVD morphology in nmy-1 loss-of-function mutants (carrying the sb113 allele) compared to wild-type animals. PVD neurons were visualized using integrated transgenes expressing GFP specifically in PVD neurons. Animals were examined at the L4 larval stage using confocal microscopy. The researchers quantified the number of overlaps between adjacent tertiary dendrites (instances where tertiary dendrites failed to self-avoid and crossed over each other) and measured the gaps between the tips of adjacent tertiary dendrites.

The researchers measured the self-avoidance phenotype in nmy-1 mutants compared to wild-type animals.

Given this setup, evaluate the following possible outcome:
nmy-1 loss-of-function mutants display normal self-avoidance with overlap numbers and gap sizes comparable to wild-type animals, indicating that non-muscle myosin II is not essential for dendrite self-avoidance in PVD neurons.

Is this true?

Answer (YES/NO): NO